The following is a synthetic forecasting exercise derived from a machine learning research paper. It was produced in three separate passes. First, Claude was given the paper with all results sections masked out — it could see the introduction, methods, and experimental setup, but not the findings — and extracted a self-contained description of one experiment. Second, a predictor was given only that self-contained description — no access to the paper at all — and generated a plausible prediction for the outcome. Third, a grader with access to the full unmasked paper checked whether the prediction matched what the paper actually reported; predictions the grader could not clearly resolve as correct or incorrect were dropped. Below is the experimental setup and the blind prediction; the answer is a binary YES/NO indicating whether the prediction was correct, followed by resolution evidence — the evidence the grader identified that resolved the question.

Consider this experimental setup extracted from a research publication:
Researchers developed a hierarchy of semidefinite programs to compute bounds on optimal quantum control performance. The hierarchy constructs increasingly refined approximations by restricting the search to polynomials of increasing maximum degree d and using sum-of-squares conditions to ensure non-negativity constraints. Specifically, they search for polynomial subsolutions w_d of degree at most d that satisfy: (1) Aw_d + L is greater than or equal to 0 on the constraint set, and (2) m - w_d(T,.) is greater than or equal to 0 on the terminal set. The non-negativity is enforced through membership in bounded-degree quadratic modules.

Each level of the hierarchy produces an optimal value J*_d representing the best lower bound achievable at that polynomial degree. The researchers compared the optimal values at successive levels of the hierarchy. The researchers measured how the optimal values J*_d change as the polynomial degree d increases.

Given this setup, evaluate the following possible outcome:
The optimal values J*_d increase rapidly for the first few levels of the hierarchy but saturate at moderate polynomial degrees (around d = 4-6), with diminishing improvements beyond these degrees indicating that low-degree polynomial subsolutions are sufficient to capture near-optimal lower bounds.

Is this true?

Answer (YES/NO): NO